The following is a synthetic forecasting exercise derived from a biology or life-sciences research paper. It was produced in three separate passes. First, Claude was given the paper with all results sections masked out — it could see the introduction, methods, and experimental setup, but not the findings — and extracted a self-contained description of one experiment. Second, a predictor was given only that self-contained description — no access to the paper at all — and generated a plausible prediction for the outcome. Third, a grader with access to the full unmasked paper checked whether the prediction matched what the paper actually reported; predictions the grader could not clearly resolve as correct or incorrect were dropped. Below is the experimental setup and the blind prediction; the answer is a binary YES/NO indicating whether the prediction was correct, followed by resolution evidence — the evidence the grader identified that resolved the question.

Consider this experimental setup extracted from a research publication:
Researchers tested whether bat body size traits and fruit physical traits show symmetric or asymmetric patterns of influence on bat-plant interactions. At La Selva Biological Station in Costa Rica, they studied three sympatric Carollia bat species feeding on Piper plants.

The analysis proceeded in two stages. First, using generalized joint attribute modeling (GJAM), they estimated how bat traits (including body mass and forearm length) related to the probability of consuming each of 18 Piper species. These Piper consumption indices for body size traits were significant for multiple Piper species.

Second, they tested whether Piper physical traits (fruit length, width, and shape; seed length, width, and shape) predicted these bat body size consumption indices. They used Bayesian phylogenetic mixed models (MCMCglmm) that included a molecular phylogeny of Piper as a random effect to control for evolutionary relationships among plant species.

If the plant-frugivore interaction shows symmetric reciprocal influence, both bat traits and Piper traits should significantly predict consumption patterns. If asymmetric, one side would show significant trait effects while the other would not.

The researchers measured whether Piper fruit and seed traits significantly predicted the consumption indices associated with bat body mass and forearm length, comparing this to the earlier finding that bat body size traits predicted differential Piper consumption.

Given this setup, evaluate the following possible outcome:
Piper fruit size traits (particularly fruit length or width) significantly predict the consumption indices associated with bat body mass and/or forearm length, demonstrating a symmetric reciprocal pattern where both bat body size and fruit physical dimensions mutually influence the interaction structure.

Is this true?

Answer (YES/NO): NO